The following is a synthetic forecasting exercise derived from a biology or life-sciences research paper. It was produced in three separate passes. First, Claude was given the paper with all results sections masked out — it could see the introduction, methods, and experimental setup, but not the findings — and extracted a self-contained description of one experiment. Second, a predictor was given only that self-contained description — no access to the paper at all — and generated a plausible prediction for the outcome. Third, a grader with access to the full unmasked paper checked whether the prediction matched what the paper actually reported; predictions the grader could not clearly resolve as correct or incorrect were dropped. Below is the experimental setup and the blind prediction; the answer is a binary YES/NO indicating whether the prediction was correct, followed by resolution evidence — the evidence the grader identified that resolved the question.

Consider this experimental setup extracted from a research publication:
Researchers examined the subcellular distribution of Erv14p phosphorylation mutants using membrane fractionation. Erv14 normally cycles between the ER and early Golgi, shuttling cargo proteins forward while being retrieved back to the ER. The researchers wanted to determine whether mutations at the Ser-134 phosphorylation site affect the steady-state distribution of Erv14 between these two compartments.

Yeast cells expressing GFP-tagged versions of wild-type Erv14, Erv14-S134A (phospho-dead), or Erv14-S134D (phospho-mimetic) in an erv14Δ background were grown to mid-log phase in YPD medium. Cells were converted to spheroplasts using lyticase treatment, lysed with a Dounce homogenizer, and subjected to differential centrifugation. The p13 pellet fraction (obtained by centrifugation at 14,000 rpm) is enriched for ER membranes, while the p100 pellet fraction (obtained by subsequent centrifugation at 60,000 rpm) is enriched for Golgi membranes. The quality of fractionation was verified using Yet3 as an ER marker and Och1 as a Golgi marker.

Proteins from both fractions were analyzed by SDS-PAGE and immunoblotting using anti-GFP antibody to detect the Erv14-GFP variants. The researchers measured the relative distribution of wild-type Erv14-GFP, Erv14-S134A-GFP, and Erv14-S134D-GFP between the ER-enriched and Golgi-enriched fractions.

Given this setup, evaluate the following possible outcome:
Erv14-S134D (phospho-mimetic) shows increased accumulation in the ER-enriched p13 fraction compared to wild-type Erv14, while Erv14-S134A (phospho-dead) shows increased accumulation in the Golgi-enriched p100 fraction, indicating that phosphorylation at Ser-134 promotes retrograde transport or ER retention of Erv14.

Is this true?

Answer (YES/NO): NO